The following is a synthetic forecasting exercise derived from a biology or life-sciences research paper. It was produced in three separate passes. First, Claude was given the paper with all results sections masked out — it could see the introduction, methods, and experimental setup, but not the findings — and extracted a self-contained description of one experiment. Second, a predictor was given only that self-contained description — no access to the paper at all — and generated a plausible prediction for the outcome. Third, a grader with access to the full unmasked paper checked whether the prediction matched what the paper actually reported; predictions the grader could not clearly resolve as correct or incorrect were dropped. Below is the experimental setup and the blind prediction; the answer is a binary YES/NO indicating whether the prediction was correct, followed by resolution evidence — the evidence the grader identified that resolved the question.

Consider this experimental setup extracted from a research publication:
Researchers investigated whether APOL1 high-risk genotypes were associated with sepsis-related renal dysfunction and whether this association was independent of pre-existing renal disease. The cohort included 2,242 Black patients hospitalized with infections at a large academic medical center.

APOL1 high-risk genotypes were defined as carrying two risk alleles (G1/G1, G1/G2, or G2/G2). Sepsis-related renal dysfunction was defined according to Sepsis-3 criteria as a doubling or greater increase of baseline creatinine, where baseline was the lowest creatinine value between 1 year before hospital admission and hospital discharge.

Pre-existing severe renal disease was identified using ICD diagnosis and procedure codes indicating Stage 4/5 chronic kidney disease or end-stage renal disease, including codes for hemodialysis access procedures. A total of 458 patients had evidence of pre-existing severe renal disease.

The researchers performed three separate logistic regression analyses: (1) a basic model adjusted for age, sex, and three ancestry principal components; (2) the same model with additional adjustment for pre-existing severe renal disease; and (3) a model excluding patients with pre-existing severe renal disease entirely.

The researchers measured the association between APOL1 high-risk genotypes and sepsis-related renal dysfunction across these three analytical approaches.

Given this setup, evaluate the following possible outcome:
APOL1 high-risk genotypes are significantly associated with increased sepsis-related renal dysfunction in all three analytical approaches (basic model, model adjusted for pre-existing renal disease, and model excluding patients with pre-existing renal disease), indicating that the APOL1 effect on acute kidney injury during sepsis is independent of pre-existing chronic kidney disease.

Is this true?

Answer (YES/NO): NO